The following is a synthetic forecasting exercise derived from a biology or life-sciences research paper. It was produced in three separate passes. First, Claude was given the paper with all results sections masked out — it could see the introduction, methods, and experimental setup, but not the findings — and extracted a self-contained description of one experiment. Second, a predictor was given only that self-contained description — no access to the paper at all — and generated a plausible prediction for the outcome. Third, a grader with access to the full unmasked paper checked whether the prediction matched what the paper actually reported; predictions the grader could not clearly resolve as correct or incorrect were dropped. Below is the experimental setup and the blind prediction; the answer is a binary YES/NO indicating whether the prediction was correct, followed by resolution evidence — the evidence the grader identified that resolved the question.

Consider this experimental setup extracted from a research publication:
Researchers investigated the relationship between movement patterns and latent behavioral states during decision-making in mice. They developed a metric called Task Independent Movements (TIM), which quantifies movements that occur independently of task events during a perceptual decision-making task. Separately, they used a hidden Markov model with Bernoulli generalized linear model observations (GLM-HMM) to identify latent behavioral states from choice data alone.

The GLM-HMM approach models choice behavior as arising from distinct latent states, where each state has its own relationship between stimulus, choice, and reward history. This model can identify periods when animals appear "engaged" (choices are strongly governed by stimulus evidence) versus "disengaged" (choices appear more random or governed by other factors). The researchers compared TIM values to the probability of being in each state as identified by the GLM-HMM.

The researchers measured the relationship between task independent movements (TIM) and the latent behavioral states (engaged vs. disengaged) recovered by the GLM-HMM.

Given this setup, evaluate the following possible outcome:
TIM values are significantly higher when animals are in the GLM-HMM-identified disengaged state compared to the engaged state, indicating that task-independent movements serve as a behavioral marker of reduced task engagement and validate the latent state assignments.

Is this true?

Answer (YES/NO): YES